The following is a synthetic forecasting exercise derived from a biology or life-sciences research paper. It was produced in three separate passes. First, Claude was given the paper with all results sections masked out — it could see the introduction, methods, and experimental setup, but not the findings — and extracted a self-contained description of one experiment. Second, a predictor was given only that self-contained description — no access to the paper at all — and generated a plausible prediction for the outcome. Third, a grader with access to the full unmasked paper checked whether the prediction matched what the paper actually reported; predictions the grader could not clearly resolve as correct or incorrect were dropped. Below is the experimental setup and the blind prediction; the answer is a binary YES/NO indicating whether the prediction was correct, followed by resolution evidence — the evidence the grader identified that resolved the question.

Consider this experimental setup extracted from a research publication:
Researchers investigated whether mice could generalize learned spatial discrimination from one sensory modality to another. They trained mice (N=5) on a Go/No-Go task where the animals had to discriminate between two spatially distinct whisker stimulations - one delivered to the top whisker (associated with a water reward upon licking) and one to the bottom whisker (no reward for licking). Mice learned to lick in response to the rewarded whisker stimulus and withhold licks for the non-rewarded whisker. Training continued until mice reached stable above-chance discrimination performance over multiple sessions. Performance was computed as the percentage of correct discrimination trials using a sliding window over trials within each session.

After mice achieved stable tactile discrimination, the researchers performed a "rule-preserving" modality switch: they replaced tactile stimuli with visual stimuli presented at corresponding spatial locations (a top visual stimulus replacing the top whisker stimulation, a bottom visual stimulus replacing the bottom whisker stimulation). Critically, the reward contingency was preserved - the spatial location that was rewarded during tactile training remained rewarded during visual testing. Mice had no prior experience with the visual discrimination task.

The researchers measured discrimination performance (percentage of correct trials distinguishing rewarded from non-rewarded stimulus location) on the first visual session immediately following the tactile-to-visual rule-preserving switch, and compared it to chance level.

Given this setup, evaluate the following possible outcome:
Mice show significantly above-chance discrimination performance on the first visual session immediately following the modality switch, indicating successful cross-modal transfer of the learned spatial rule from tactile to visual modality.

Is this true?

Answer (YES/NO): YES